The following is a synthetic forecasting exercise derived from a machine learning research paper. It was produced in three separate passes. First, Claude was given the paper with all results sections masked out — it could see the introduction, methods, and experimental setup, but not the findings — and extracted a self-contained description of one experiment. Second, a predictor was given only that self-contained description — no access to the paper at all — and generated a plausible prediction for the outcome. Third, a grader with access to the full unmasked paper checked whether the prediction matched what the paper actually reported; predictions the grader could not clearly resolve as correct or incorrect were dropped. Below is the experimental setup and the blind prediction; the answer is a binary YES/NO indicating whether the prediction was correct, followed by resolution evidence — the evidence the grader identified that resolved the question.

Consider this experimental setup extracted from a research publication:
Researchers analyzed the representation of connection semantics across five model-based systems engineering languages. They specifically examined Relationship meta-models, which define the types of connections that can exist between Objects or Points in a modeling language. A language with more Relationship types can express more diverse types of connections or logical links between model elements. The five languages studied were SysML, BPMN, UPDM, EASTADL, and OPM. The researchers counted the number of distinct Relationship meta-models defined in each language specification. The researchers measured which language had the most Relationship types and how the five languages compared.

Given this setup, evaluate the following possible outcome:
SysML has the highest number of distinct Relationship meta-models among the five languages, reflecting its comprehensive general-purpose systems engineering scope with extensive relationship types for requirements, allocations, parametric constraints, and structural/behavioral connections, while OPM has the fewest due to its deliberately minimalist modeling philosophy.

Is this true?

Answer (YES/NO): NO